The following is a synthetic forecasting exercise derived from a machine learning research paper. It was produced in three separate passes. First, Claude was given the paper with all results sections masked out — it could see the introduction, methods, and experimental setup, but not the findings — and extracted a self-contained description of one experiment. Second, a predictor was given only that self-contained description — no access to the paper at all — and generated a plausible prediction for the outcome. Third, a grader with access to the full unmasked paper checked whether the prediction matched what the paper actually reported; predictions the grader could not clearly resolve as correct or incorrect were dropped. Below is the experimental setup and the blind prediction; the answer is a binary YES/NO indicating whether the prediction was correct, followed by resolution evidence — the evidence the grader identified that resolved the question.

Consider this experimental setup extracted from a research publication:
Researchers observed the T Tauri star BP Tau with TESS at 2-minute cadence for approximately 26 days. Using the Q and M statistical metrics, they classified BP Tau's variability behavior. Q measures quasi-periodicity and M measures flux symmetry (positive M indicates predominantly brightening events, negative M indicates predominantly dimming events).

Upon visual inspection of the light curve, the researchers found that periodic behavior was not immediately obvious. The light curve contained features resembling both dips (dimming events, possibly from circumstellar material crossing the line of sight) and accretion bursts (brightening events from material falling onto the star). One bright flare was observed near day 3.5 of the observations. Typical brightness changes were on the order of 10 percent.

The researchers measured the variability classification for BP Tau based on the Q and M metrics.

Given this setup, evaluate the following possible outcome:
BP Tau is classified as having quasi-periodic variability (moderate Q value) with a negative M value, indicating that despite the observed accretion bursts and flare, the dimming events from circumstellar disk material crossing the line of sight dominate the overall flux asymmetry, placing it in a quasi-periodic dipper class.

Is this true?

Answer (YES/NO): NO